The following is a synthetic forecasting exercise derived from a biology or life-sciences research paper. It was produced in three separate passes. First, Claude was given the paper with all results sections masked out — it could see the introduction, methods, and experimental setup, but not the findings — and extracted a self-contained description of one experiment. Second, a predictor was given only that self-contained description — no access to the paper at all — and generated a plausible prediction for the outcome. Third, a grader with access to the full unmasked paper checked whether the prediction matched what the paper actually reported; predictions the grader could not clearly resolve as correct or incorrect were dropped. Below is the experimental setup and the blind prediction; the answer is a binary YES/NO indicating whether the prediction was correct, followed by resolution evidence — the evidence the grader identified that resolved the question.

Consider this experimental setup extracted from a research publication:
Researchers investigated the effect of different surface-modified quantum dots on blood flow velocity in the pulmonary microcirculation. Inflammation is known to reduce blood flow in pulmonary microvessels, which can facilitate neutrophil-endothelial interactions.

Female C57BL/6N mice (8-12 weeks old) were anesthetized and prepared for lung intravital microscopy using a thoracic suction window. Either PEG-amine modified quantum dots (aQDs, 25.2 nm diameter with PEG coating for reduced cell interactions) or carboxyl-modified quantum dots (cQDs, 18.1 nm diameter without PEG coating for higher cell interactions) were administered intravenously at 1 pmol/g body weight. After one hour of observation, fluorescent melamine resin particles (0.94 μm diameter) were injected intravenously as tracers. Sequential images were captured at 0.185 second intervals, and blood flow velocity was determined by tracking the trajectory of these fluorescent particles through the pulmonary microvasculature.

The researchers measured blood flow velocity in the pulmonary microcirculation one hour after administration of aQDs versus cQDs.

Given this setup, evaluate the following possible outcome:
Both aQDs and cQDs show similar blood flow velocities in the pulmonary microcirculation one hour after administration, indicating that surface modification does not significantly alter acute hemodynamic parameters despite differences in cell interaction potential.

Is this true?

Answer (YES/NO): NO